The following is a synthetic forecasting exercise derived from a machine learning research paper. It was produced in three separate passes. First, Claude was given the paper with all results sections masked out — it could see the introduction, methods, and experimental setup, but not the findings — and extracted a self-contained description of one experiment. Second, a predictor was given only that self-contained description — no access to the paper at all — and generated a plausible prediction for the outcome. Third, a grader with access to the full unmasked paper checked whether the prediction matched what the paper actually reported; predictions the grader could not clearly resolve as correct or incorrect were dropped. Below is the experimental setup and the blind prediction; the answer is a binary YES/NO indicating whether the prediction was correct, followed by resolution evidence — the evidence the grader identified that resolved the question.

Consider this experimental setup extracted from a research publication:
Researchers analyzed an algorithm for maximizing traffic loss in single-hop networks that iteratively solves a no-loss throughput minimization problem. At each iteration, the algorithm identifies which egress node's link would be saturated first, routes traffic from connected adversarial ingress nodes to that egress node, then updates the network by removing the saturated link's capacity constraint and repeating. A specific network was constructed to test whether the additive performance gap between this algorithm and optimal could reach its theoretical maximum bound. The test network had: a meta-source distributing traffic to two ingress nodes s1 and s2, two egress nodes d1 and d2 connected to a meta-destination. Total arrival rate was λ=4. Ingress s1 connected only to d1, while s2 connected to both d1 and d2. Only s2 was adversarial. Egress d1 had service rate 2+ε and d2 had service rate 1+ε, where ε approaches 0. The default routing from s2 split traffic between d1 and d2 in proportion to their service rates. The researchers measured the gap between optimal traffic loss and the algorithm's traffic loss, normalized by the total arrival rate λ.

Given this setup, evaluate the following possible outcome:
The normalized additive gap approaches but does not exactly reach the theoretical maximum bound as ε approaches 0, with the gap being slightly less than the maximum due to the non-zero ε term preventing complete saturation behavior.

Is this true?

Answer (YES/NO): NO